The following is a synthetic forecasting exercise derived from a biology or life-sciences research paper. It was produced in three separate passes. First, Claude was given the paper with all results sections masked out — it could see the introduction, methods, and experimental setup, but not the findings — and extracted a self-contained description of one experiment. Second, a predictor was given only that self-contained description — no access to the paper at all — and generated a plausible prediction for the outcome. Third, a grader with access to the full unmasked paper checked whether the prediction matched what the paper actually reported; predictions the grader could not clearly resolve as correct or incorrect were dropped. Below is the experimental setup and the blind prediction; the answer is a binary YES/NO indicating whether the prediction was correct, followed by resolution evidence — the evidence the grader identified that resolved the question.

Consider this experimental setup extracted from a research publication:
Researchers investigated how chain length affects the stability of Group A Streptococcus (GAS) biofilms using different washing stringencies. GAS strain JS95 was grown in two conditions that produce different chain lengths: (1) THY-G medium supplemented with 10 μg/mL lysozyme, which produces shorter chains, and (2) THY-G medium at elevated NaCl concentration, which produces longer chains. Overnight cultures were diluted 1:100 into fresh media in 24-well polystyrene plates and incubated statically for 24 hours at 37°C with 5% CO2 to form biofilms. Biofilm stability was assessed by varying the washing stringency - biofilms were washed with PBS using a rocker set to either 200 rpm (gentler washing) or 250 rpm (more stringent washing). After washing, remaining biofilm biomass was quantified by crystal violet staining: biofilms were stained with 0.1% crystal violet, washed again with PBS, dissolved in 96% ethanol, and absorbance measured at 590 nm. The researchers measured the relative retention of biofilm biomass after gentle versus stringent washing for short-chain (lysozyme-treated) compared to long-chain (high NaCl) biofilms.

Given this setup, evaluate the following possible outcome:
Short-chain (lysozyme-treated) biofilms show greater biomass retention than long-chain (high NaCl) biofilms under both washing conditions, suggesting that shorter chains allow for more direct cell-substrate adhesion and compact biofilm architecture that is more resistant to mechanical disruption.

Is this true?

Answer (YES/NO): NO